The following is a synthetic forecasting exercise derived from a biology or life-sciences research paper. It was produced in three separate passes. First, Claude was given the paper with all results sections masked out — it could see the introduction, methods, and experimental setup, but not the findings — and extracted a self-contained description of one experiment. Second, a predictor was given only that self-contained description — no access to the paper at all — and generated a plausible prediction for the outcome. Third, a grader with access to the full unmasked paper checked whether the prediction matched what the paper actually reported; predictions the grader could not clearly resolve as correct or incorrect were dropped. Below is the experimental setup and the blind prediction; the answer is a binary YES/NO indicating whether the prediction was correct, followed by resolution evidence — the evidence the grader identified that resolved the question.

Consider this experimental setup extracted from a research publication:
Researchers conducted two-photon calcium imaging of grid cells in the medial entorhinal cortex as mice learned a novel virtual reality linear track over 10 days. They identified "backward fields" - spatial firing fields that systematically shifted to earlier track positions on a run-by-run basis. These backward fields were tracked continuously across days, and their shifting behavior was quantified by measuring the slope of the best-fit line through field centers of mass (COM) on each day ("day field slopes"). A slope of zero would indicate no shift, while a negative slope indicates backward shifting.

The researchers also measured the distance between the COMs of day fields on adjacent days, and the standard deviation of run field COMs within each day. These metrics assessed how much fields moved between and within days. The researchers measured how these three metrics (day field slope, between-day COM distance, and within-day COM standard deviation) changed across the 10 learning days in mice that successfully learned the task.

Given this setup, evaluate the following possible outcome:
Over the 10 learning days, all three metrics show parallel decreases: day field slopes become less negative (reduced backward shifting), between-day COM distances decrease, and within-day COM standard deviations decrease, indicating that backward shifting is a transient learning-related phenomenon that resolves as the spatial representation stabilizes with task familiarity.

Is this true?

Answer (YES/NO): YES